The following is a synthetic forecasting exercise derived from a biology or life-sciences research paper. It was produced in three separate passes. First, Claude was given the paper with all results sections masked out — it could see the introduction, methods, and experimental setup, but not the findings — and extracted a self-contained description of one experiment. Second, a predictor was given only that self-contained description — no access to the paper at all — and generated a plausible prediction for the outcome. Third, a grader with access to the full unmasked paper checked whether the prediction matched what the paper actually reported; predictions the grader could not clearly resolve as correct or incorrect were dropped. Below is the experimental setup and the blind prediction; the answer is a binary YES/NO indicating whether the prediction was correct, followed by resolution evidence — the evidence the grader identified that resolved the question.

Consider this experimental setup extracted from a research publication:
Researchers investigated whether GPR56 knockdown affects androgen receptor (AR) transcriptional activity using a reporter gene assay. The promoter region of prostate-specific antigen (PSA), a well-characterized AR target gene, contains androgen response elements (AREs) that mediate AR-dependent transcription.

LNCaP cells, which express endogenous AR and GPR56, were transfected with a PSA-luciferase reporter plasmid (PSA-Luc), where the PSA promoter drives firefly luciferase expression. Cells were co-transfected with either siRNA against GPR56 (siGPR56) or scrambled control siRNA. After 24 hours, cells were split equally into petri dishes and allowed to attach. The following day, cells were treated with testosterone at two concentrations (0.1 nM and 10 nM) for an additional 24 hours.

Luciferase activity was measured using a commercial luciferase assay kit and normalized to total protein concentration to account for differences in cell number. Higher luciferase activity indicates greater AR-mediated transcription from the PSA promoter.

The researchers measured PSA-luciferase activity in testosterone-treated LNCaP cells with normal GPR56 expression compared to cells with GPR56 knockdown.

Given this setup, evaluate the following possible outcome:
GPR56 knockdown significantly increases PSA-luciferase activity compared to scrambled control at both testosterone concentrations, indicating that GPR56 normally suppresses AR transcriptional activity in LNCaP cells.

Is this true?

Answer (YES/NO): NO